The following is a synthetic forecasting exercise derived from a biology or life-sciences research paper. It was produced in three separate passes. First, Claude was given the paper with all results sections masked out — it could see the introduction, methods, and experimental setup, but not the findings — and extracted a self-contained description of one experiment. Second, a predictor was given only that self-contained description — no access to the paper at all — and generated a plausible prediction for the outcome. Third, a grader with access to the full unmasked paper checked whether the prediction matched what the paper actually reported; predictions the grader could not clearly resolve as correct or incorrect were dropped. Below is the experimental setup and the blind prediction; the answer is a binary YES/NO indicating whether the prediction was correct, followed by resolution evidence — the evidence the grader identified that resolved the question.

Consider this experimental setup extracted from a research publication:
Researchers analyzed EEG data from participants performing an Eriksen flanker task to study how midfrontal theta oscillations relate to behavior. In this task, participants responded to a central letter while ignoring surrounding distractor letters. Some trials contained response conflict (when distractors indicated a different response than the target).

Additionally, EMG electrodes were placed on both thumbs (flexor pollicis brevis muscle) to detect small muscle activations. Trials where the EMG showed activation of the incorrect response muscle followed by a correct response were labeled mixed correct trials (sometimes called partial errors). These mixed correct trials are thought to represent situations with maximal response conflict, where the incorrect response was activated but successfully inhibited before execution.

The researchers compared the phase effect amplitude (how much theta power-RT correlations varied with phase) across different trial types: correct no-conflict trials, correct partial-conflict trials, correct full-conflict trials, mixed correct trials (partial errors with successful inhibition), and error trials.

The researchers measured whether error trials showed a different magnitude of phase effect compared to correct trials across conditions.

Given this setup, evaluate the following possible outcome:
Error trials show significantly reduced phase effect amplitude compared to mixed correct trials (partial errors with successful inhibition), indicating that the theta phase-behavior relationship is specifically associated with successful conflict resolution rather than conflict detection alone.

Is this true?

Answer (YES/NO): NO